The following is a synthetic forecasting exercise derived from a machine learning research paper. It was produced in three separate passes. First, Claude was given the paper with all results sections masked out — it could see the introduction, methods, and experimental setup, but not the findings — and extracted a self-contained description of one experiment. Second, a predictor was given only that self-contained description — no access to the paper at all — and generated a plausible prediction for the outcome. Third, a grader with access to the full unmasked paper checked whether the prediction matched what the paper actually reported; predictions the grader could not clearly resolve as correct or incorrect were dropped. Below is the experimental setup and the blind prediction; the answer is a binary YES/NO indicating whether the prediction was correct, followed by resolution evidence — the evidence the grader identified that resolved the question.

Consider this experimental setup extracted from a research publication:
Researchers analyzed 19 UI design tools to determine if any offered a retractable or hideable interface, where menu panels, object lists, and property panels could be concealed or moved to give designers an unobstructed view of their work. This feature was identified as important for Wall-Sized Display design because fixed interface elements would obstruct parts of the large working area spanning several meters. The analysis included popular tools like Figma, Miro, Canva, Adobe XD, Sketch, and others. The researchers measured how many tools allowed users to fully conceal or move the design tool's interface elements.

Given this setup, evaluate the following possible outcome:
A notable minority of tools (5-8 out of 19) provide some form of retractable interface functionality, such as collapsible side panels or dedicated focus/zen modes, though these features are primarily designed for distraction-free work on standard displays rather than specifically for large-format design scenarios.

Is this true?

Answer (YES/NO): NO